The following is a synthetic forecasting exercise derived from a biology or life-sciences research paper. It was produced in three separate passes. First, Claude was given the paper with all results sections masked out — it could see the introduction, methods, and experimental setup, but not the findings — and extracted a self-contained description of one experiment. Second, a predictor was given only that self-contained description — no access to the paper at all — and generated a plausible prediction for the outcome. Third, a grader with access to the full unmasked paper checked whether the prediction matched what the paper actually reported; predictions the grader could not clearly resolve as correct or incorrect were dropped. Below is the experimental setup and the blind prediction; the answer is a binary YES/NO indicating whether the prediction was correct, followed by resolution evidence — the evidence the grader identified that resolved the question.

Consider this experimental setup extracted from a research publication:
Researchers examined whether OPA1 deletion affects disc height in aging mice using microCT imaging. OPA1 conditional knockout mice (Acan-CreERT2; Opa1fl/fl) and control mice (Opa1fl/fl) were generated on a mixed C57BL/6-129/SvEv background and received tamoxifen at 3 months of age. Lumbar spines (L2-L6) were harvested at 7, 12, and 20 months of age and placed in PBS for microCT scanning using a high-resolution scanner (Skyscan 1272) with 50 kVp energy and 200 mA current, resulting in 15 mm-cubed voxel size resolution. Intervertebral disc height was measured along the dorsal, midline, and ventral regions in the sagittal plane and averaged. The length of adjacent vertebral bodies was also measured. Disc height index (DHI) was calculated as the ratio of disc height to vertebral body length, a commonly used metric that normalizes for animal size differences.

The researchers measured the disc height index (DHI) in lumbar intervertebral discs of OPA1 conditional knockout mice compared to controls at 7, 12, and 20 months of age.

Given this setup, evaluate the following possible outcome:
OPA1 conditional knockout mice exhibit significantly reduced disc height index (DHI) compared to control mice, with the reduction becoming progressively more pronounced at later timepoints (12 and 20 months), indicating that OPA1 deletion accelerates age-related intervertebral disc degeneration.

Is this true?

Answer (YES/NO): NO